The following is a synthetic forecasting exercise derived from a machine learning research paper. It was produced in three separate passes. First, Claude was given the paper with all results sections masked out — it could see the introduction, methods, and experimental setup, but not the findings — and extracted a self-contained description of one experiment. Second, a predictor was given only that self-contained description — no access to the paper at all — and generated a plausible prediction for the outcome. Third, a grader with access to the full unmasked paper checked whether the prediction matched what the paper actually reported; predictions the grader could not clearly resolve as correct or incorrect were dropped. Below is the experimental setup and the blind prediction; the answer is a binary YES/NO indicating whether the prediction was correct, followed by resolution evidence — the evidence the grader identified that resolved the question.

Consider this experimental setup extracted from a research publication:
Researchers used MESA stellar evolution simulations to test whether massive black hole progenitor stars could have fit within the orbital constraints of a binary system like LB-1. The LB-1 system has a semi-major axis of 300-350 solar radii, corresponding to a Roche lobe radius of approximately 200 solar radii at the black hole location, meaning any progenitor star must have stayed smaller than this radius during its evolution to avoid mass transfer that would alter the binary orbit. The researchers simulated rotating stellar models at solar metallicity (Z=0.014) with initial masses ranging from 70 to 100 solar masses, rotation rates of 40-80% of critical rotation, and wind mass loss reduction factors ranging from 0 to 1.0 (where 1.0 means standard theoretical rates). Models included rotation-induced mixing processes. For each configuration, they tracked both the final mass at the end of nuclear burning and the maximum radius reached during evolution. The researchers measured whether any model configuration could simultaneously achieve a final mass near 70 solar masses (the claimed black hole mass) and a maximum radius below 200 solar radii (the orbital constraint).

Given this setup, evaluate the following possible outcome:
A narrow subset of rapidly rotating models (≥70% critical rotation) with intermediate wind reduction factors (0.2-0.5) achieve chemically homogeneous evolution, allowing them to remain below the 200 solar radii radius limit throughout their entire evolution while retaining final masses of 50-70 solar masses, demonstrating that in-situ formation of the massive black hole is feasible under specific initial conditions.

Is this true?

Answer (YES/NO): NO